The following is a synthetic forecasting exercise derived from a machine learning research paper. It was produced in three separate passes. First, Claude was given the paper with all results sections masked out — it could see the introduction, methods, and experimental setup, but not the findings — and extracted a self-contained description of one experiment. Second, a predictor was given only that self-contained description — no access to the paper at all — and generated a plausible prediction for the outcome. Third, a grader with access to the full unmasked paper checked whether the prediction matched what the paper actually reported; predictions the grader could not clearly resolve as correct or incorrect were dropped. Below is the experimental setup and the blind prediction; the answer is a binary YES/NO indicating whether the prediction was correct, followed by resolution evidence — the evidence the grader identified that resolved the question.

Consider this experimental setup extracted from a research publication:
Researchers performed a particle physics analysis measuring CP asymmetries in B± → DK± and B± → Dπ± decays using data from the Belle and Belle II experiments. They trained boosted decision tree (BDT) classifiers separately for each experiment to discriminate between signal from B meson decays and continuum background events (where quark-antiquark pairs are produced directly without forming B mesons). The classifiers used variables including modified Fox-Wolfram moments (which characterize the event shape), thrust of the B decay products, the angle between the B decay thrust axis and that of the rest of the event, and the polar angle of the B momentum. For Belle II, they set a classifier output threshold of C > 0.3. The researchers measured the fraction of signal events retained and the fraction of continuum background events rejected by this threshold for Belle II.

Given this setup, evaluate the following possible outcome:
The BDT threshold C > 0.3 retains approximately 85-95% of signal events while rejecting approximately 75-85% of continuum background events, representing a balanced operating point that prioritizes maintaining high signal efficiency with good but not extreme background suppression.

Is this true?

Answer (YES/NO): NO